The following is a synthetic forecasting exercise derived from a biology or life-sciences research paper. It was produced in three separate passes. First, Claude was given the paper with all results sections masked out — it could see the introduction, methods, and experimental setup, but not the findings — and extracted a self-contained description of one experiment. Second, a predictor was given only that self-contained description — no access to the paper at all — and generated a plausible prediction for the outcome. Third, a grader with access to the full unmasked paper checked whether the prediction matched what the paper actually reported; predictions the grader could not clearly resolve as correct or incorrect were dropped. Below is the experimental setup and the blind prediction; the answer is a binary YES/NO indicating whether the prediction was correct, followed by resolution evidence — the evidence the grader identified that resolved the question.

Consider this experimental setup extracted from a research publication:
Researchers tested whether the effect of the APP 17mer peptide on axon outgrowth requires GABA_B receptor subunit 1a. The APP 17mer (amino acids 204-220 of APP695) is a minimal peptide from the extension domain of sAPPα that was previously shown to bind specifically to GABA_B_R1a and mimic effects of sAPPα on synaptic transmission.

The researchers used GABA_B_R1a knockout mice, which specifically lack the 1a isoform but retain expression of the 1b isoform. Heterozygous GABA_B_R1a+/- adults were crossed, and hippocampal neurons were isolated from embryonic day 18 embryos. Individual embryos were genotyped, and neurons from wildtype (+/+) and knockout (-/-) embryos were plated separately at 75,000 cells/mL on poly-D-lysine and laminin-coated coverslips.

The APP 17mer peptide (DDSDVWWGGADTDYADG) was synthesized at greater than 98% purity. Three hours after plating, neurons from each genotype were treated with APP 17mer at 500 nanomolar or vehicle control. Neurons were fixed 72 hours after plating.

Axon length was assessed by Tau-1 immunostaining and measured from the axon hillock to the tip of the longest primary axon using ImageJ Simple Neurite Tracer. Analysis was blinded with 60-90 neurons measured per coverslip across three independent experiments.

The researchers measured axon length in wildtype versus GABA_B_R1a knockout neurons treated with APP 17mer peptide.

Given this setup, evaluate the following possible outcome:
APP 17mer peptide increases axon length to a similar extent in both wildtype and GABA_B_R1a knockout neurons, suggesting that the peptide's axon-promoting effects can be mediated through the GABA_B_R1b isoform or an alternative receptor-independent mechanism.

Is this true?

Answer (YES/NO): NO